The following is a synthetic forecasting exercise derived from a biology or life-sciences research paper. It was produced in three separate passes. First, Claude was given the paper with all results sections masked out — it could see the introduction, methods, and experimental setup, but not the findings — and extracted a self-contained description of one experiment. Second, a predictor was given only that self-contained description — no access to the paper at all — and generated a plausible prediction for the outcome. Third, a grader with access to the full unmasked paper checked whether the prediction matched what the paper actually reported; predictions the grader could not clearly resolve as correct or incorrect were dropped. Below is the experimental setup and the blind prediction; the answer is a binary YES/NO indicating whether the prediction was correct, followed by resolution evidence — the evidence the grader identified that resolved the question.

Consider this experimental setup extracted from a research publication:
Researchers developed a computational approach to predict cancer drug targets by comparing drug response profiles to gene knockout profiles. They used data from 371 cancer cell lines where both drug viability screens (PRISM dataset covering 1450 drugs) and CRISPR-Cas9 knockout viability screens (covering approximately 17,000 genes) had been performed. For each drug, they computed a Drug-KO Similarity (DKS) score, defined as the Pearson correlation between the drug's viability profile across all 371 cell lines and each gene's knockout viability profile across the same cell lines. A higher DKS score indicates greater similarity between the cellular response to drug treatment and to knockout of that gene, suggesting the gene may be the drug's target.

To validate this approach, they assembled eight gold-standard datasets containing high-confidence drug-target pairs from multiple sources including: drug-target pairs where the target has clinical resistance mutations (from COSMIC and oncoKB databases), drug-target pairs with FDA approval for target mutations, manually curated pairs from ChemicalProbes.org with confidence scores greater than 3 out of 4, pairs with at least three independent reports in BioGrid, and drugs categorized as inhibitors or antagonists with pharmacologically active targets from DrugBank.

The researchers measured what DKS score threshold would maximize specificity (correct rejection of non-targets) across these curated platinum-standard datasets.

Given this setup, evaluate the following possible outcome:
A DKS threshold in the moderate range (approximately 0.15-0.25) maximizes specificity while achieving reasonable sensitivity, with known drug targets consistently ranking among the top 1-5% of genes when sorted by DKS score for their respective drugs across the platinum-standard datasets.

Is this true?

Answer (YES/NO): NO